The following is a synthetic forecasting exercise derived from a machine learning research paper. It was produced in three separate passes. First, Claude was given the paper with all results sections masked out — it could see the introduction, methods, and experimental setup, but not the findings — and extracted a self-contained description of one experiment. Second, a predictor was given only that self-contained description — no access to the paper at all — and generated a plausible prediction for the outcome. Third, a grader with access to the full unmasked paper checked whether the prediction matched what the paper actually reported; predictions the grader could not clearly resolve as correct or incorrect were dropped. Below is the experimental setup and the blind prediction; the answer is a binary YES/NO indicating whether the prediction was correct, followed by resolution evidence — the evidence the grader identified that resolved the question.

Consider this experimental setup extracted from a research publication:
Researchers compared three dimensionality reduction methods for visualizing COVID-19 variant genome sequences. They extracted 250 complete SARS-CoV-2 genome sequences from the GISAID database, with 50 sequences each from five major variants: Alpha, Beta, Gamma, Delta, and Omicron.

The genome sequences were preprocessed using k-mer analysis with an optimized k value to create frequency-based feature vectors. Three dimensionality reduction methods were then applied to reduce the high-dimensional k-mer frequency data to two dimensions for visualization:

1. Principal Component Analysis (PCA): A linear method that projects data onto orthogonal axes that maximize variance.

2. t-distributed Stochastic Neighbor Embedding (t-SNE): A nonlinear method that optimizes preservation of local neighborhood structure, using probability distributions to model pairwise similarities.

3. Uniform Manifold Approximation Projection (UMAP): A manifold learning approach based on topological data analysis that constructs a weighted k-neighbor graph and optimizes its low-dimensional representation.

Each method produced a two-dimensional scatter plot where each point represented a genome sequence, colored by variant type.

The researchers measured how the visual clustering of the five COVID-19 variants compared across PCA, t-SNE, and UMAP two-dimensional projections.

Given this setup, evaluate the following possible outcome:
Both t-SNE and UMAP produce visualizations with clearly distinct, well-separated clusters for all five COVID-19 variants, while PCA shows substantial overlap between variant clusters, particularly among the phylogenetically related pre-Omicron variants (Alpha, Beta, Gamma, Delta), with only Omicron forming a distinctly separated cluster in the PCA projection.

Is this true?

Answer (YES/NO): NO